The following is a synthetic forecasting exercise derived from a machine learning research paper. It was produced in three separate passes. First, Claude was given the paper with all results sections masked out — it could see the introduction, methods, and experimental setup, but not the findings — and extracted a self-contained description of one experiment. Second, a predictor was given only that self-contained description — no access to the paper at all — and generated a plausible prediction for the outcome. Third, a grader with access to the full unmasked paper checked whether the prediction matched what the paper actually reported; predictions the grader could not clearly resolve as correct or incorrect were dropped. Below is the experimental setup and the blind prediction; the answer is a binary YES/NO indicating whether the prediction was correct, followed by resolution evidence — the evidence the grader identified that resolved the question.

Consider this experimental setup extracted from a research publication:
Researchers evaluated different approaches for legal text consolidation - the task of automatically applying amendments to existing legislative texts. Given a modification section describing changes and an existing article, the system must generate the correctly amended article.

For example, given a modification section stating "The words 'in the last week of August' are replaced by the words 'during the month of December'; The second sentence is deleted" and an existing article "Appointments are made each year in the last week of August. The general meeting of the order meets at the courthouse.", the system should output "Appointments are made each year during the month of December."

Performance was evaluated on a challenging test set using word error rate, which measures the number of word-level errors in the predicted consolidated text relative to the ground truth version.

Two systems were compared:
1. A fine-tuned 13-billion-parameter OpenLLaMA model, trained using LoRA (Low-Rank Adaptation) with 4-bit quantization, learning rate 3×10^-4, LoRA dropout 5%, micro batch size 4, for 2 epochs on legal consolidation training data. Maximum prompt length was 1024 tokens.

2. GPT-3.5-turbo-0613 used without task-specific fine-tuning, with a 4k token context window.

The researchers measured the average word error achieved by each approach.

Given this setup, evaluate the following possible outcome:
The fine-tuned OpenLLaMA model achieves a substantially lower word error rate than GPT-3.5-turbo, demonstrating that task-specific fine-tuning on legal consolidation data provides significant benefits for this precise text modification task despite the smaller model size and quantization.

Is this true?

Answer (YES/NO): YES